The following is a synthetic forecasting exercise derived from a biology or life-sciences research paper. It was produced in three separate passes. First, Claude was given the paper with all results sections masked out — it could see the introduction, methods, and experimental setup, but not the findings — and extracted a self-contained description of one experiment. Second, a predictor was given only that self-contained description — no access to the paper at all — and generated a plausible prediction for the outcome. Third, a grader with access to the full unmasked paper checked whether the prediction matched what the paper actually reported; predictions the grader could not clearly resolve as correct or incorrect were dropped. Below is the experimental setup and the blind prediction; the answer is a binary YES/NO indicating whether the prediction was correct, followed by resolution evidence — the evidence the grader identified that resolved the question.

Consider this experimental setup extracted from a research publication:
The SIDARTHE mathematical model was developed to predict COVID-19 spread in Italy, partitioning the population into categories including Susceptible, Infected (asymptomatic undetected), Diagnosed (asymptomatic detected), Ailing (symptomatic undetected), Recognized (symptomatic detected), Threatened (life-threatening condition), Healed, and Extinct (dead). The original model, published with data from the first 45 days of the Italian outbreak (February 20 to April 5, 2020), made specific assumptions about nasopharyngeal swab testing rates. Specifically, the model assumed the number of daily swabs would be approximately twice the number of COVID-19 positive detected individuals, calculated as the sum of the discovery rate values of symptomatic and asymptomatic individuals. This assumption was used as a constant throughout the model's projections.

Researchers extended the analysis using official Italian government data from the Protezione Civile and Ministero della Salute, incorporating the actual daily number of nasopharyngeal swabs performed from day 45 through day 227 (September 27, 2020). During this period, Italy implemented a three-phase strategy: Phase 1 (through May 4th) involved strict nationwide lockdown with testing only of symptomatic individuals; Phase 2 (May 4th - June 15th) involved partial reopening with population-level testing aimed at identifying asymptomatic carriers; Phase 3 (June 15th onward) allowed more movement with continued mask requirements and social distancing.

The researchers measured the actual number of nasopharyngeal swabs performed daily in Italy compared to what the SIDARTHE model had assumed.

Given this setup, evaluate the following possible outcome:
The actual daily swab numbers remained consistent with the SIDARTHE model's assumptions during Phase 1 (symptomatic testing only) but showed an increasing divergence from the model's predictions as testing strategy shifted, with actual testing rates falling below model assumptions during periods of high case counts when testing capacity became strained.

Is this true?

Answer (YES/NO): NO